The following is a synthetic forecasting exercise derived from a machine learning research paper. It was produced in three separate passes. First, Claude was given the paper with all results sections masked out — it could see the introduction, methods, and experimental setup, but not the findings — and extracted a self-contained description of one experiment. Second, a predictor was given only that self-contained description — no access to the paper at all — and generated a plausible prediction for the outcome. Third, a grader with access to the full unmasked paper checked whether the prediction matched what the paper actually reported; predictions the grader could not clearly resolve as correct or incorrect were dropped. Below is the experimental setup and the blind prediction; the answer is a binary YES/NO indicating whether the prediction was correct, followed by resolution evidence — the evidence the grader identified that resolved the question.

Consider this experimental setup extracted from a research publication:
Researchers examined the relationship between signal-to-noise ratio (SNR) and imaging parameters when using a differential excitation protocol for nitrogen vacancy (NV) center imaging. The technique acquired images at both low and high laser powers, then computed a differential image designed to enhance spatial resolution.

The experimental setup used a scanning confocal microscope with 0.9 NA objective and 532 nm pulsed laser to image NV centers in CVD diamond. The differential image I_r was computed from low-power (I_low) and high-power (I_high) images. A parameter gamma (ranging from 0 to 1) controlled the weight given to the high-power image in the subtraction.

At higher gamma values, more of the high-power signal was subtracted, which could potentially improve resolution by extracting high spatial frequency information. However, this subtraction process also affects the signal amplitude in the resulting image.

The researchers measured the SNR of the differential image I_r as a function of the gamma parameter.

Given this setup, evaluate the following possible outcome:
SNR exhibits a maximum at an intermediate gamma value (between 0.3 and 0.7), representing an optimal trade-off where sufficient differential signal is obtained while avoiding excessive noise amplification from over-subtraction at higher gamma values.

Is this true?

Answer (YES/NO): NO